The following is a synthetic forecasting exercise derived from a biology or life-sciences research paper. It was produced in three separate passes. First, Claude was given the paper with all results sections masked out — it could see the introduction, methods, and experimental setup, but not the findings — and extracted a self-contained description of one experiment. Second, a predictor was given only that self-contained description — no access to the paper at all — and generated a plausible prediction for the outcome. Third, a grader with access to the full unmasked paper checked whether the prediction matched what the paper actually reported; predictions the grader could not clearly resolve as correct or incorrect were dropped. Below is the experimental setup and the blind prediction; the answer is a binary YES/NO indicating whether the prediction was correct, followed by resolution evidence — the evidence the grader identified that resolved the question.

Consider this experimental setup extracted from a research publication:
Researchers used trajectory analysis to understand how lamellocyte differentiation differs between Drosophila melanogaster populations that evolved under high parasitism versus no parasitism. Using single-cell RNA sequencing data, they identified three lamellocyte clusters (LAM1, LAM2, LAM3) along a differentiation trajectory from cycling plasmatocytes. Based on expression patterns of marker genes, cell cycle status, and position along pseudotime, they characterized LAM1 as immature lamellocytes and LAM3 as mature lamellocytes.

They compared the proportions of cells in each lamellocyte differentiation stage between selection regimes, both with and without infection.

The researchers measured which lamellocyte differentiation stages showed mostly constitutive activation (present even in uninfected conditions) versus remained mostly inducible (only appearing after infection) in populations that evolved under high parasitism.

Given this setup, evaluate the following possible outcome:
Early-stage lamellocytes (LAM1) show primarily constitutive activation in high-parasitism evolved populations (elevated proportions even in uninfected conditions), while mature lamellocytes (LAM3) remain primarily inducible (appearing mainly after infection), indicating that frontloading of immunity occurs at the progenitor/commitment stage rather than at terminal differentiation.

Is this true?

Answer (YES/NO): YES